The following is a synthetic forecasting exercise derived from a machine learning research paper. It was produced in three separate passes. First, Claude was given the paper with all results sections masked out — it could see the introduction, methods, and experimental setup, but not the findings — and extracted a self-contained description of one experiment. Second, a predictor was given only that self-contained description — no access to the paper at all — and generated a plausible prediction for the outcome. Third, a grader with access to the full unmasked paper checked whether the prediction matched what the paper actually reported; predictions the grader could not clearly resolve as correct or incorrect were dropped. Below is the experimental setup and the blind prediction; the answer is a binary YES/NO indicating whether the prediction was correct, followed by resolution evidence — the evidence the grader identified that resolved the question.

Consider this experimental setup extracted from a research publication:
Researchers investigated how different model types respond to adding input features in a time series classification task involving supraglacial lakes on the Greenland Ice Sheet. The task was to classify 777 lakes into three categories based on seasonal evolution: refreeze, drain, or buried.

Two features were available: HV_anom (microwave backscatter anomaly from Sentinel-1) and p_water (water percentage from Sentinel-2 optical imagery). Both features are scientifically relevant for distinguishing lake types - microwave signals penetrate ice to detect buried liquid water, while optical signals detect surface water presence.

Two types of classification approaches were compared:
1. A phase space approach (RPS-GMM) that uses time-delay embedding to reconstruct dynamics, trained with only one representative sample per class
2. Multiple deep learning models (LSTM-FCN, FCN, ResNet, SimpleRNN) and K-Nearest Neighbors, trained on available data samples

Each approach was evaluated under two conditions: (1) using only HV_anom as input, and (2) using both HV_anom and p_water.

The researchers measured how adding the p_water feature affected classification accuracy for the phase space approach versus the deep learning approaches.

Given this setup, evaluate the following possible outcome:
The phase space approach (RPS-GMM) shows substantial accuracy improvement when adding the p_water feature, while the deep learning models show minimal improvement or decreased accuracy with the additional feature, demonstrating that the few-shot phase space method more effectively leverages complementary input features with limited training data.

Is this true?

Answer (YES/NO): YES